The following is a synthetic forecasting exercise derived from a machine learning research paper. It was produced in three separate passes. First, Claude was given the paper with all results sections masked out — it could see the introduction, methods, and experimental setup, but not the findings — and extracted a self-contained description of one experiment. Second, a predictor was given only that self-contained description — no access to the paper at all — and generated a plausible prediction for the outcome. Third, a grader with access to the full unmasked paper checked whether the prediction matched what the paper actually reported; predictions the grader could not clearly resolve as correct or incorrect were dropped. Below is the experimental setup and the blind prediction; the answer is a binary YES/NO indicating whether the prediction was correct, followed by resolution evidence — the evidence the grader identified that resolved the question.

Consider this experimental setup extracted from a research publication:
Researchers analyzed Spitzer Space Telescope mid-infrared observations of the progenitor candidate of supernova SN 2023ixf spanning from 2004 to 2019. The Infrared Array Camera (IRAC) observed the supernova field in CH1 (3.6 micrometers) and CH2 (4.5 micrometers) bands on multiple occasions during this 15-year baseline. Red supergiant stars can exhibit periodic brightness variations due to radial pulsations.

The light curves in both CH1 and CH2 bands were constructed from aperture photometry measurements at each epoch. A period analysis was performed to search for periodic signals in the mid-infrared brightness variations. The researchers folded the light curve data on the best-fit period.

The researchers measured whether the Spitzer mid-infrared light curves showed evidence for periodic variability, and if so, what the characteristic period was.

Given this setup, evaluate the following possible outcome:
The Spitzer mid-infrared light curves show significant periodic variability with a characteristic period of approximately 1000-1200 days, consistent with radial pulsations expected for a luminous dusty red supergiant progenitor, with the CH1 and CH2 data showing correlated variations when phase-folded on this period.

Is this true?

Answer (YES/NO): YES